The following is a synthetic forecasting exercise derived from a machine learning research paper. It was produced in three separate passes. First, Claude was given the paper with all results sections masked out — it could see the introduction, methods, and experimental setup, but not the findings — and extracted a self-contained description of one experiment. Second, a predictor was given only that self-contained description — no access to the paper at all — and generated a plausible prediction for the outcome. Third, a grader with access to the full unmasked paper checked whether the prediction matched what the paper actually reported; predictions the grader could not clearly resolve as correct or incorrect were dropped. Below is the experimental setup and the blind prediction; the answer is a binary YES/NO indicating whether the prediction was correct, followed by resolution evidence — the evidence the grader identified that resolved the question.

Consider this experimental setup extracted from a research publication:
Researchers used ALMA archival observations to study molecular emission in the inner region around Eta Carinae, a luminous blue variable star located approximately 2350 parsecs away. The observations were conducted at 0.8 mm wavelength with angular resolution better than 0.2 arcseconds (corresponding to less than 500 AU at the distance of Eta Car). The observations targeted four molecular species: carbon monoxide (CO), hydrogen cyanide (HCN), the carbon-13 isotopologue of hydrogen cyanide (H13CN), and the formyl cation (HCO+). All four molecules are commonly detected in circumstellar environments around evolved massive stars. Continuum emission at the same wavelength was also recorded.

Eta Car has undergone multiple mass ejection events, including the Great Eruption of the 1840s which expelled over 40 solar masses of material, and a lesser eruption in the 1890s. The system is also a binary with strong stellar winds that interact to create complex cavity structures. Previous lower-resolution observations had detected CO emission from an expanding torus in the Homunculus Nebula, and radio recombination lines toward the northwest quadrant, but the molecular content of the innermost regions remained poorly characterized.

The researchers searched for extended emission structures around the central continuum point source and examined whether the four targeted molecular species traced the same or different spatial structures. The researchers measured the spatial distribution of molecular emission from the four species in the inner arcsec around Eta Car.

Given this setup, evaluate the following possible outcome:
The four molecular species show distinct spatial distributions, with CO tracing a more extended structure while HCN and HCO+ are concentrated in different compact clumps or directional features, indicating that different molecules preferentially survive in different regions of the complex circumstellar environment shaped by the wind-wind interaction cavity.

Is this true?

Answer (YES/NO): NO